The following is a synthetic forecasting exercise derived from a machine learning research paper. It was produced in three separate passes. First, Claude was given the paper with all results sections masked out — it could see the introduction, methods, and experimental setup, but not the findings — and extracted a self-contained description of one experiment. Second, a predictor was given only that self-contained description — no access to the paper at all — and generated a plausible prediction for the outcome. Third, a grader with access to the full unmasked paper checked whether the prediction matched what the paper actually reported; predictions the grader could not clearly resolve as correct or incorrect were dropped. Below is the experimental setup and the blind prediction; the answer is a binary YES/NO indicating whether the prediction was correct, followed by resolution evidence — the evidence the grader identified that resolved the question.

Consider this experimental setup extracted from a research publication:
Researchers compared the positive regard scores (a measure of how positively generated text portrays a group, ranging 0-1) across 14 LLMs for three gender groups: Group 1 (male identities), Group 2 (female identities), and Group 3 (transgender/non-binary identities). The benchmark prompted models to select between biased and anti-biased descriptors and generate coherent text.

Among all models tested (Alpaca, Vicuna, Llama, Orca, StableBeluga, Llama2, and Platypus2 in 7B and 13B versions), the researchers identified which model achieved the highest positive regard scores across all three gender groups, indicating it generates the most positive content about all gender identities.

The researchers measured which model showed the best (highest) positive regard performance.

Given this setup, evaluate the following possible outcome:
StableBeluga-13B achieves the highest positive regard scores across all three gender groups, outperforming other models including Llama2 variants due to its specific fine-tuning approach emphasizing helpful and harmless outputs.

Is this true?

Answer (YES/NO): NO